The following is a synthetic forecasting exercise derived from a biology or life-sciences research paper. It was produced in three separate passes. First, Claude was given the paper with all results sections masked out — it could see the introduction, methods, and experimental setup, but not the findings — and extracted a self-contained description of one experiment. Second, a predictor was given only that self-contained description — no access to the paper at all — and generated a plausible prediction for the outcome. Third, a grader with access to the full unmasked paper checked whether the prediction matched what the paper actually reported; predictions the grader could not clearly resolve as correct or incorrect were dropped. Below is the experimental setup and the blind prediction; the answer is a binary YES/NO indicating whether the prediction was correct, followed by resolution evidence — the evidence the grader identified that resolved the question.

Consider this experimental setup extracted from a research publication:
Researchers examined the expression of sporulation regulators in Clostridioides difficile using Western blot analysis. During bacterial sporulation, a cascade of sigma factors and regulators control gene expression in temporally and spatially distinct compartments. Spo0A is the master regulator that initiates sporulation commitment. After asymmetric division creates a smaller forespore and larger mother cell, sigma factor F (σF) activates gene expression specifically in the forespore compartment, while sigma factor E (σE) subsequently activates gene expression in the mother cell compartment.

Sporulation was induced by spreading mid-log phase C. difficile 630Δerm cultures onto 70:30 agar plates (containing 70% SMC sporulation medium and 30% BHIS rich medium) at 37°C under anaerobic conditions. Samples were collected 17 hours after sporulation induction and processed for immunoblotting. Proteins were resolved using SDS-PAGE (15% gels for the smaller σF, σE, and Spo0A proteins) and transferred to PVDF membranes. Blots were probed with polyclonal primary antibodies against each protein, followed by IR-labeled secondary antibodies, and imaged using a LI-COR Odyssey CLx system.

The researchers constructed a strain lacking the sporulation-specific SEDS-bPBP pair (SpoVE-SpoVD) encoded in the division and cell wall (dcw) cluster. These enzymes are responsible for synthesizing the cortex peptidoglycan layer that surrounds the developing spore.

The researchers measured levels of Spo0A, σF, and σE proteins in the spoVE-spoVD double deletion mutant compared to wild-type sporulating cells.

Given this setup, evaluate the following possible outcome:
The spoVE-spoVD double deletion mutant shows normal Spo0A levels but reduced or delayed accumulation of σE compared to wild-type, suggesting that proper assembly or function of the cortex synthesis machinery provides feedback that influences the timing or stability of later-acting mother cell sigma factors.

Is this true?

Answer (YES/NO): NO